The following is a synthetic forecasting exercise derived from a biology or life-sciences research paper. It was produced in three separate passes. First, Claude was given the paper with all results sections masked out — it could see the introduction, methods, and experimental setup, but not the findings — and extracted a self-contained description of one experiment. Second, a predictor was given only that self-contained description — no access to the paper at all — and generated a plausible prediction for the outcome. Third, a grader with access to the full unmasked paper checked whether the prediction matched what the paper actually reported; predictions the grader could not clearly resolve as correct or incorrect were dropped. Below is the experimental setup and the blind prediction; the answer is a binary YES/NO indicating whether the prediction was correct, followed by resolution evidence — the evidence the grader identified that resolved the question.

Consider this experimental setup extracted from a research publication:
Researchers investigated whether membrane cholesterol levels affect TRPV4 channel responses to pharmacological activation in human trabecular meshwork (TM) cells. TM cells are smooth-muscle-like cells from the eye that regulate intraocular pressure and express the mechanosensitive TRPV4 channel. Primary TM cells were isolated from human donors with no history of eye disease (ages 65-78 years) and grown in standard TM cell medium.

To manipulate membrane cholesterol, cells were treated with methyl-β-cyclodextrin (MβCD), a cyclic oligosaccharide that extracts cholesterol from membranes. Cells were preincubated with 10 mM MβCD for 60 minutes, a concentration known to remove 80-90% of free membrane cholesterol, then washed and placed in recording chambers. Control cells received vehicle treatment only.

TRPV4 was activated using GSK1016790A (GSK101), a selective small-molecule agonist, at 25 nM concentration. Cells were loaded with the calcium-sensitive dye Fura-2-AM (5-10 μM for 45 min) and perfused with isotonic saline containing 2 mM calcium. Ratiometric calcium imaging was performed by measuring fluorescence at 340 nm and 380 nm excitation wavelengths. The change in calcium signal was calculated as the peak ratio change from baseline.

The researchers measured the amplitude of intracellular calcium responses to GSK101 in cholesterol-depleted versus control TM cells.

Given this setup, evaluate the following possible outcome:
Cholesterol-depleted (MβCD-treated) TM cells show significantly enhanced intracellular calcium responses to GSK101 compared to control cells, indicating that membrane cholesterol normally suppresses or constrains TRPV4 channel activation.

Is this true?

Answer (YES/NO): YES